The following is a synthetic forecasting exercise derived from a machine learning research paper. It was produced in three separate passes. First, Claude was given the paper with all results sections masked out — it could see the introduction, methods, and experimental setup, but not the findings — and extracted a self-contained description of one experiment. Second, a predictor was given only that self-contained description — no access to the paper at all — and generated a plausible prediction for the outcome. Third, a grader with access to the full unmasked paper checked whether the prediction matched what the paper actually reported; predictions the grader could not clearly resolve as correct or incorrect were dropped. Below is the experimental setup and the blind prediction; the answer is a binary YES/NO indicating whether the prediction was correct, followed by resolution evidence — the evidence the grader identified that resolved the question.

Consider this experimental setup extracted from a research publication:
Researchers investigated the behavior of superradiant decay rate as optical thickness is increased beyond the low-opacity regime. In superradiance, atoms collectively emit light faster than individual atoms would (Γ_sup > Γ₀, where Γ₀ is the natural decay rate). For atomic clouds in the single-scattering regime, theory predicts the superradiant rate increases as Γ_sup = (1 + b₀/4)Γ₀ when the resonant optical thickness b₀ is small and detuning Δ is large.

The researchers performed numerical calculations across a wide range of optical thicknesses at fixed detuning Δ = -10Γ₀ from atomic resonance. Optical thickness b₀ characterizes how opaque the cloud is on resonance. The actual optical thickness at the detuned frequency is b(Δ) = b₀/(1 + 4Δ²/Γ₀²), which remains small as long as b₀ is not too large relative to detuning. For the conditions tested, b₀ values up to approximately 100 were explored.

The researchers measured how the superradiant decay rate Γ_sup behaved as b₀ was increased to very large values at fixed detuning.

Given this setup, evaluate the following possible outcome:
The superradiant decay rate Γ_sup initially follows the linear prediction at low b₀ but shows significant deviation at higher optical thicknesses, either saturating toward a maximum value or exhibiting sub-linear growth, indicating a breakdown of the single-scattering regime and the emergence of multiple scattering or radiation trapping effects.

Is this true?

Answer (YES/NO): YES